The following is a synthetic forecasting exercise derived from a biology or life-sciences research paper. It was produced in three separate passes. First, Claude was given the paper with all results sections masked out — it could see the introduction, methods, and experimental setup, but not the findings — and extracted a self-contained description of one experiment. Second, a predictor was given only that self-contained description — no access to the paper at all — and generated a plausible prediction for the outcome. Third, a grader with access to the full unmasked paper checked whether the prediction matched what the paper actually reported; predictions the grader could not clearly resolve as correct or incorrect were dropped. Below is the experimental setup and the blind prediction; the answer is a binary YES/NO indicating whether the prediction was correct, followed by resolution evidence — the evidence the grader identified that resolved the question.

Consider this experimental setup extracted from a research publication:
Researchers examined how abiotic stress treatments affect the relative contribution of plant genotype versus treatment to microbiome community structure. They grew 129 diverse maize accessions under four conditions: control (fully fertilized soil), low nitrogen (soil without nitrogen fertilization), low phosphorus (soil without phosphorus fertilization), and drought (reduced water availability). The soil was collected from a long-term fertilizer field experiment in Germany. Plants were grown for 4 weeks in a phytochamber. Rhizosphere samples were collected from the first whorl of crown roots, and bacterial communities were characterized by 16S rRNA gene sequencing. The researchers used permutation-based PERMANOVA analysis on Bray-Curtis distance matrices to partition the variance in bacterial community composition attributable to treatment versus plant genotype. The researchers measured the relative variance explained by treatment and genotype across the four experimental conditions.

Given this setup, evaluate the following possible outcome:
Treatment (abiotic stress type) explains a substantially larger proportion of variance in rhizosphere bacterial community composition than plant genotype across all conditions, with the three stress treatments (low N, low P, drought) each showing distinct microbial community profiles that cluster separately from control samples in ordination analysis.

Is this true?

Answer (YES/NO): NO